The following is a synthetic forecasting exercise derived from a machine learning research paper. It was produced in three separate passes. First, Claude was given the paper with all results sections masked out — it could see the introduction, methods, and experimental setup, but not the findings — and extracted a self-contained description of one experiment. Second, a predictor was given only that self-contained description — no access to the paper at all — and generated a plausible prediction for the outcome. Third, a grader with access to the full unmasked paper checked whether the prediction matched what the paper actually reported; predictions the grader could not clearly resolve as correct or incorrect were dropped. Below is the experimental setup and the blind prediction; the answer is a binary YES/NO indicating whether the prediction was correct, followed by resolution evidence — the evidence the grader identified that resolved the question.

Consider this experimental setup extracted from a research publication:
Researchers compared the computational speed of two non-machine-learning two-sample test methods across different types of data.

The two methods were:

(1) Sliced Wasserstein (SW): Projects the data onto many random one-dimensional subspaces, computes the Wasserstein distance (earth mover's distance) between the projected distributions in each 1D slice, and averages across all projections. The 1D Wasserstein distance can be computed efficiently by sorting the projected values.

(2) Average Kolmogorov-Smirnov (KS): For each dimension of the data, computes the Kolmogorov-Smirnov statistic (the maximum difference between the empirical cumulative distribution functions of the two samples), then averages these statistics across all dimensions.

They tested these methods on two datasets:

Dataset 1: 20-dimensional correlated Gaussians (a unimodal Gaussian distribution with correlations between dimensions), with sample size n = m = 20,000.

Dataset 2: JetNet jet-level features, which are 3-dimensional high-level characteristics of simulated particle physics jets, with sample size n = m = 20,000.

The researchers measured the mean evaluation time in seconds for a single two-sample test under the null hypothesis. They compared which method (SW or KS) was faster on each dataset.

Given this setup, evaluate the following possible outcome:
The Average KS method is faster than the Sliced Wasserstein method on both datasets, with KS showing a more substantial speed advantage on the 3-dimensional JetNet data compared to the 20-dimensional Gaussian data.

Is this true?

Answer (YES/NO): NO